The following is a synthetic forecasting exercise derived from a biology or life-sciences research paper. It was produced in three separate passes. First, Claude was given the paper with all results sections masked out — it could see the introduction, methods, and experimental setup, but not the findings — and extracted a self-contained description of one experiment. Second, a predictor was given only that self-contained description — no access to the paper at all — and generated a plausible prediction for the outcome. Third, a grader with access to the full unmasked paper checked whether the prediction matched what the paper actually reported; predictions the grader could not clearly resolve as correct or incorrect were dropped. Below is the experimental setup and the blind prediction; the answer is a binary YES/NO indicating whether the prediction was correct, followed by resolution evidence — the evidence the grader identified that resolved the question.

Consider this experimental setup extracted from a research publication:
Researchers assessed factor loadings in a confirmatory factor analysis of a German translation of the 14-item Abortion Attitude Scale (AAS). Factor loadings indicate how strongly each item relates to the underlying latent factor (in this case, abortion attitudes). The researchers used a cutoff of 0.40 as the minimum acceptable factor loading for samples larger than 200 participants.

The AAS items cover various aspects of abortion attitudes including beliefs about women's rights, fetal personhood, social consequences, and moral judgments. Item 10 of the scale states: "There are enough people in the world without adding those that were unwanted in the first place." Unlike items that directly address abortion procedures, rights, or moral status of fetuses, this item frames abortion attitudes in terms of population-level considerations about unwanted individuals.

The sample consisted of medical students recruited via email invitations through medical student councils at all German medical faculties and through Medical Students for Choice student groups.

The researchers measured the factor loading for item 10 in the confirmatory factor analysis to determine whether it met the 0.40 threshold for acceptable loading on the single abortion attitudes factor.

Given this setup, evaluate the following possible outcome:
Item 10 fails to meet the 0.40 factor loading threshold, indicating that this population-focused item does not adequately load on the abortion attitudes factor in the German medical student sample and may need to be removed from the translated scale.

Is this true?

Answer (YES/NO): YES